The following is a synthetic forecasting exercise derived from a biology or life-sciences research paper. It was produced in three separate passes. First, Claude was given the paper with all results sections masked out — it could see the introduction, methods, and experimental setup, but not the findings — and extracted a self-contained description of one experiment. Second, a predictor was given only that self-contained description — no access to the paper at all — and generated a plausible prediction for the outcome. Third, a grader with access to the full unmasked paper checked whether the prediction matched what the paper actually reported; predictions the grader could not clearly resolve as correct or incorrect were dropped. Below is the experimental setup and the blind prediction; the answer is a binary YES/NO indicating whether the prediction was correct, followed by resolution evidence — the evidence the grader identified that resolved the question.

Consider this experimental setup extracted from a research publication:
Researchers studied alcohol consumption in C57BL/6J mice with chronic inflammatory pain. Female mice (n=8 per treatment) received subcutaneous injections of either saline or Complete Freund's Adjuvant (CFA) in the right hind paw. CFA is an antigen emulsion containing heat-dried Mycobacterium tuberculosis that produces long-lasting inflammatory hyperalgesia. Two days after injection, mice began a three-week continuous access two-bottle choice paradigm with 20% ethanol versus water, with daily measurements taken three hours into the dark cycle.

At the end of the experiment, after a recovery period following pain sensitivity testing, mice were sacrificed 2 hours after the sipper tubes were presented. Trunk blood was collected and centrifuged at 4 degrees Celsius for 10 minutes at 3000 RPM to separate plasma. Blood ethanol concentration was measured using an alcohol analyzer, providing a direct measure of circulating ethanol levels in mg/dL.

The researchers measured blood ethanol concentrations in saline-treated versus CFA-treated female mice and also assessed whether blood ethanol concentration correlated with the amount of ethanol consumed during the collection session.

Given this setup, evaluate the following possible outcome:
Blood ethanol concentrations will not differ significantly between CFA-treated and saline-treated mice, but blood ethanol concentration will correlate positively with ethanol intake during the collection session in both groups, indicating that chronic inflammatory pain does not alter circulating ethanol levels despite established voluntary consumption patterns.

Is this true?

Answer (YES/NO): NO